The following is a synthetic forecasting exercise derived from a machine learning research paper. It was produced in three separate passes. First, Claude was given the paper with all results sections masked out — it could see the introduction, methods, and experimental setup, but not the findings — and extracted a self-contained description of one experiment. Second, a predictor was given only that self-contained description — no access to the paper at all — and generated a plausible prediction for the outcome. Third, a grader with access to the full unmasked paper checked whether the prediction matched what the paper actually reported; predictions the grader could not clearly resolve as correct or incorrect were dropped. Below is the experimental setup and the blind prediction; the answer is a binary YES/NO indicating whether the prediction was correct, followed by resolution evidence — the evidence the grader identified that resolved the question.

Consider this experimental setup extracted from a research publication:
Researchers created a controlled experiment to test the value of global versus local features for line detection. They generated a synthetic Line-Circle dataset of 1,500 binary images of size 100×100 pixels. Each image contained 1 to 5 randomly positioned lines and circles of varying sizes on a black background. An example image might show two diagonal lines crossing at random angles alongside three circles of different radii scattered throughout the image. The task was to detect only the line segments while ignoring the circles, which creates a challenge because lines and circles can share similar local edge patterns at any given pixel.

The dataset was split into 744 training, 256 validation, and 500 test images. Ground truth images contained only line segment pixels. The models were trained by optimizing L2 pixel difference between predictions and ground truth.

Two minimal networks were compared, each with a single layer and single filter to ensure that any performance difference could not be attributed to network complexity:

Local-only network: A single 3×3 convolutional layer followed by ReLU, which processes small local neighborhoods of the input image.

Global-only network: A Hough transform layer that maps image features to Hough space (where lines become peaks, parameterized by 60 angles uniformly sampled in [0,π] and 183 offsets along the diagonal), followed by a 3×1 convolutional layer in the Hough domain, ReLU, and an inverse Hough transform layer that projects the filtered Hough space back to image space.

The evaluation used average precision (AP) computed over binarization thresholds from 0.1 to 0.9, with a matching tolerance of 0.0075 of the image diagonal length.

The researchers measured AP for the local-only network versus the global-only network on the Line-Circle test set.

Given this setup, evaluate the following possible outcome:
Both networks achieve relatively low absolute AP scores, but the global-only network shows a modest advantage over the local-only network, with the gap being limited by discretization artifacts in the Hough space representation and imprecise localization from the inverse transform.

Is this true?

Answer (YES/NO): NO